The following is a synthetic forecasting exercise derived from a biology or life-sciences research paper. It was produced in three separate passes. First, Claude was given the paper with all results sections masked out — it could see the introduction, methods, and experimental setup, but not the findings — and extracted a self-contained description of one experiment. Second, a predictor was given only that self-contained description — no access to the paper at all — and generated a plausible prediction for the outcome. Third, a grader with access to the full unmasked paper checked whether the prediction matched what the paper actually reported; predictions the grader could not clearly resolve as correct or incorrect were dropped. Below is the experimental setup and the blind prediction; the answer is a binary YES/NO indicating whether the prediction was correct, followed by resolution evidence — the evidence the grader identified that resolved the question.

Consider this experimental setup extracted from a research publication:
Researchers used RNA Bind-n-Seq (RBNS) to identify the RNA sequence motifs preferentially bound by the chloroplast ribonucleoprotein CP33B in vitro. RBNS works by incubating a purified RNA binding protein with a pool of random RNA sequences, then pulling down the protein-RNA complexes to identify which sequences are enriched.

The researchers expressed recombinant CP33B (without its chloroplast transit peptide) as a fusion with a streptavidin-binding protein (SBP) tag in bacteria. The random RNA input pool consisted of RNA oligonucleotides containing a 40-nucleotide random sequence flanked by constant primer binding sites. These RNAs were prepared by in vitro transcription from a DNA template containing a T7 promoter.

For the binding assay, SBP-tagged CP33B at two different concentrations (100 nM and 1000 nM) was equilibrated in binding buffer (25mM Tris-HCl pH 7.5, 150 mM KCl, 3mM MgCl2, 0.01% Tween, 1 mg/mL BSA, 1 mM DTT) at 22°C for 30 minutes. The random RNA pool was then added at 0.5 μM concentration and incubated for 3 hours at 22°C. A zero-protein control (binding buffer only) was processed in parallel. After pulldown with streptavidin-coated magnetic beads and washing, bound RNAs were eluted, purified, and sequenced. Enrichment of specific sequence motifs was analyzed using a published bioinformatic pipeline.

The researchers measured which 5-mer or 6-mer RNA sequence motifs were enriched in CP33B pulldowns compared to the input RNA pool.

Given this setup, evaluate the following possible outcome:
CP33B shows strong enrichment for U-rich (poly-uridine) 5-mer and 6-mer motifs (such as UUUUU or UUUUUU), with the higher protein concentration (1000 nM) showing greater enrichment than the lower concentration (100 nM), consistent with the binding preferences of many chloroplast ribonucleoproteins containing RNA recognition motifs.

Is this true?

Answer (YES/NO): NO